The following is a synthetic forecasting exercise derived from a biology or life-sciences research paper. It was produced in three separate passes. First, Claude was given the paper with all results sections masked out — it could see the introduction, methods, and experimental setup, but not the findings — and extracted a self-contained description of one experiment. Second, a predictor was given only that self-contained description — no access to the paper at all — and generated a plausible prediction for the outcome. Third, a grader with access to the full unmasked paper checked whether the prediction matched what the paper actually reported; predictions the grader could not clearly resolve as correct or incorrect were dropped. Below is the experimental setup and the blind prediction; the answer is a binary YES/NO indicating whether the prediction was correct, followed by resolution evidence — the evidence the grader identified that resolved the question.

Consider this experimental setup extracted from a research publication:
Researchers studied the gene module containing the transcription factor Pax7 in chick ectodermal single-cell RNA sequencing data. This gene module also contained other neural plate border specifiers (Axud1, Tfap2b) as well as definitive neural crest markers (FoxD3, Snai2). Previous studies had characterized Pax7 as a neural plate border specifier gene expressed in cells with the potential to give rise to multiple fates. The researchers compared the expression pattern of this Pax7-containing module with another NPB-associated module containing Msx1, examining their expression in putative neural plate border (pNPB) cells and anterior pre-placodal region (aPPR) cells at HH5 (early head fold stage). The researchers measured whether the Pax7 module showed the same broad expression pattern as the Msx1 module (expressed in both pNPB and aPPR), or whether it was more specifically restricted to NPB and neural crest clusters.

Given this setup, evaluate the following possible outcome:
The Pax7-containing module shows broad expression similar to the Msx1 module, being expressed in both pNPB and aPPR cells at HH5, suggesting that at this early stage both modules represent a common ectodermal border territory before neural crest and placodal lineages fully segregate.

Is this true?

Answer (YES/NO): NO